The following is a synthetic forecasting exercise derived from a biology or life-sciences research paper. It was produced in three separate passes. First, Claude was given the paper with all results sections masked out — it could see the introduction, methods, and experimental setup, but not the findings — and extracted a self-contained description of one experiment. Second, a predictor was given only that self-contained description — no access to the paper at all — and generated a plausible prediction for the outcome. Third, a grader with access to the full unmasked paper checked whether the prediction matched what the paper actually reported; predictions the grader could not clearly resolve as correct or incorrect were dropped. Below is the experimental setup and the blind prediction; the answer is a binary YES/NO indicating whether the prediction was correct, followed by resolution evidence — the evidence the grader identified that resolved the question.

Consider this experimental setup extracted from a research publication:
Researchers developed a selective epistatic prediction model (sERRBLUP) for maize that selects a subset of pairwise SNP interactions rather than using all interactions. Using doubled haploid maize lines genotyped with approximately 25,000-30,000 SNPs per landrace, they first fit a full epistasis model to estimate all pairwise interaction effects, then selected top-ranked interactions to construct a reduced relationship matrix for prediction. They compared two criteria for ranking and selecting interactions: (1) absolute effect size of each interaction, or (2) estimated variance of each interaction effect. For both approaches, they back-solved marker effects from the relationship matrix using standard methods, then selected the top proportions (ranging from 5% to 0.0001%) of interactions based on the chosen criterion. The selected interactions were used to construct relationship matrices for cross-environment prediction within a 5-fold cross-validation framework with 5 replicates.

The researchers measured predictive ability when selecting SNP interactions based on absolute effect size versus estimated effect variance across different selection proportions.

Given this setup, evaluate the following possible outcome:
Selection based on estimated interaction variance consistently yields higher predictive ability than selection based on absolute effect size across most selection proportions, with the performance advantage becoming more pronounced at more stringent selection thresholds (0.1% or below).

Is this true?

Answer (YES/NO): NO